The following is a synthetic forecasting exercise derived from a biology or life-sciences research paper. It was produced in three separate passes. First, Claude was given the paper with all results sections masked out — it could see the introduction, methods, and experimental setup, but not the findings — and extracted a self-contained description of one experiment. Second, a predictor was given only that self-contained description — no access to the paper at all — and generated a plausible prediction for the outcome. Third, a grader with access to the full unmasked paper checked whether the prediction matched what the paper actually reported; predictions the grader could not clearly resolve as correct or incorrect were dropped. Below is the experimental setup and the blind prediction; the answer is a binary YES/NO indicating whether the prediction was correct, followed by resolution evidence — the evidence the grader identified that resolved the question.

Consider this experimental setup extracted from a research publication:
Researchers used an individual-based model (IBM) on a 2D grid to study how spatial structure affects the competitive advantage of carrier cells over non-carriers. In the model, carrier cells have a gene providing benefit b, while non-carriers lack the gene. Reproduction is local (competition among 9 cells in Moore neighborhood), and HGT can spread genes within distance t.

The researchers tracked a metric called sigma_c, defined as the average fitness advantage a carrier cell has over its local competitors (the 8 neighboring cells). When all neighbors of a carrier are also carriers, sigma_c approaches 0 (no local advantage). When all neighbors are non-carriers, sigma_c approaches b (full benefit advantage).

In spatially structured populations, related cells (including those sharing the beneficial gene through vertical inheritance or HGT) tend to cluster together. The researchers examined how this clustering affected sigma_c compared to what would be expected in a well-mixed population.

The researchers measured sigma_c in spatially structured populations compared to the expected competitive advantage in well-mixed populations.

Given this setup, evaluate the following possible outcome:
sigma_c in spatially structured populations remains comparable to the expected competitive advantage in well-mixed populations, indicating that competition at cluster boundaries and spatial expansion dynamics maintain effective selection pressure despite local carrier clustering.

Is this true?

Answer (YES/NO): NO